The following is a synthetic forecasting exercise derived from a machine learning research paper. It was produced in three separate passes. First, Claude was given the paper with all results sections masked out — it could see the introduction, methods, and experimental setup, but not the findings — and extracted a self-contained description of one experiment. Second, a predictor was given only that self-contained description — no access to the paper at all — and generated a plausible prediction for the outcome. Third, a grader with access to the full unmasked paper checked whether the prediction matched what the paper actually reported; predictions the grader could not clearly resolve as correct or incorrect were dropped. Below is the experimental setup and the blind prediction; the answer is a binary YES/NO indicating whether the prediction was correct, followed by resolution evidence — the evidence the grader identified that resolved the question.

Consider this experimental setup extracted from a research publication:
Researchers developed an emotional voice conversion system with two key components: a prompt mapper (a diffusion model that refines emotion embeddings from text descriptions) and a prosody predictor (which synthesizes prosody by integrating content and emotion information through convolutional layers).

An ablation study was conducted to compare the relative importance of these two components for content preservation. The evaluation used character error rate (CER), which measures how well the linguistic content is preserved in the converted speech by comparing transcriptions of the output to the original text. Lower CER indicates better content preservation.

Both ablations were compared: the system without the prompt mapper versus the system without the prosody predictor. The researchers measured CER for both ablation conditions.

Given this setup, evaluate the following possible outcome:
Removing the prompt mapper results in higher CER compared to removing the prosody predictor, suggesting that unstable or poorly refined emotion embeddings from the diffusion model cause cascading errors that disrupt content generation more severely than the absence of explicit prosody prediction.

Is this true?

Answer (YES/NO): NO